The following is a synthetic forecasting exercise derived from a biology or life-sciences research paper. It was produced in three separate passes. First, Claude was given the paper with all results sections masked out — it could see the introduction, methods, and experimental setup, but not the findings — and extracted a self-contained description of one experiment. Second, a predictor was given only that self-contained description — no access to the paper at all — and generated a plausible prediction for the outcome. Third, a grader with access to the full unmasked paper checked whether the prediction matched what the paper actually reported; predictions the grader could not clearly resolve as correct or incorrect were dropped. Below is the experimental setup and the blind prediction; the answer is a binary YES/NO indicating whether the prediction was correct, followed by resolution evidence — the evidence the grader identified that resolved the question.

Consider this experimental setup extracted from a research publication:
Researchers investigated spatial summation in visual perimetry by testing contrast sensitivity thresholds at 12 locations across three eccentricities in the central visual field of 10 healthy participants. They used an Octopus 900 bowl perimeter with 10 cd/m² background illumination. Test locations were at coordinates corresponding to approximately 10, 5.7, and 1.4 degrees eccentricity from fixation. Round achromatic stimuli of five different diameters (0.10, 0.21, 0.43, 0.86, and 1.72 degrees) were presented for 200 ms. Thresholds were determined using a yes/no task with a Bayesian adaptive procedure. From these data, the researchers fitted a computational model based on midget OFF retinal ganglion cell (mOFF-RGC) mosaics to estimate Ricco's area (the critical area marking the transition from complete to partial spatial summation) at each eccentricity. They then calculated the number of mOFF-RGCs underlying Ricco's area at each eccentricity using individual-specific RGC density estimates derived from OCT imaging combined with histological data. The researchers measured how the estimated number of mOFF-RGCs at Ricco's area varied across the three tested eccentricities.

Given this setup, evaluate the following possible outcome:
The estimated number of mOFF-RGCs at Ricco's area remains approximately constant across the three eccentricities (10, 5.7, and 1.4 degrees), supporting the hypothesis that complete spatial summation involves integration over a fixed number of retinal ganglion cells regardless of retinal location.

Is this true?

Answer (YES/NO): NO